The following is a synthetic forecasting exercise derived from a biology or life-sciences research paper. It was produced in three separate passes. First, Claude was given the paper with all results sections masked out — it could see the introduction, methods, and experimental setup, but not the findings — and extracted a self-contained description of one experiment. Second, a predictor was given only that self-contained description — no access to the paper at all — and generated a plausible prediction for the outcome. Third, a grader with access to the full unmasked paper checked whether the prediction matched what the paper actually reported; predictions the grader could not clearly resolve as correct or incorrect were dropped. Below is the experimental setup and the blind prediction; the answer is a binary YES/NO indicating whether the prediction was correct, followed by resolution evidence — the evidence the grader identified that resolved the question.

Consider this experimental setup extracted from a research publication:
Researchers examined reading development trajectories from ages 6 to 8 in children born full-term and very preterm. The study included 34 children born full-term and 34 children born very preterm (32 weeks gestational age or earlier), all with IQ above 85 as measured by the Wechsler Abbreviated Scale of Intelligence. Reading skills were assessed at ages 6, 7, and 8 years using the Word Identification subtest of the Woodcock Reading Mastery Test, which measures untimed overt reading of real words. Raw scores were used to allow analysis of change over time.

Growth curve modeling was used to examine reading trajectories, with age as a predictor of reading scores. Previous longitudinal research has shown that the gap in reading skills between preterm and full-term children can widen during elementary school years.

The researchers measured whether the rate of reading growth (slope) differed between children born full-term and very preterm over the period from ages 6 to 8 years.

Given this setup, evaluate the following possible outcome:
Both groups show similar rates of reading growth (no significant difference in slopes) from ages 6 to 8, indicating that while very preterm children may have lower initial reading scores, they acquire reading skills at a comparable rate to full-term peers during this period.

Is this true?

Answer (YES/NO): YES